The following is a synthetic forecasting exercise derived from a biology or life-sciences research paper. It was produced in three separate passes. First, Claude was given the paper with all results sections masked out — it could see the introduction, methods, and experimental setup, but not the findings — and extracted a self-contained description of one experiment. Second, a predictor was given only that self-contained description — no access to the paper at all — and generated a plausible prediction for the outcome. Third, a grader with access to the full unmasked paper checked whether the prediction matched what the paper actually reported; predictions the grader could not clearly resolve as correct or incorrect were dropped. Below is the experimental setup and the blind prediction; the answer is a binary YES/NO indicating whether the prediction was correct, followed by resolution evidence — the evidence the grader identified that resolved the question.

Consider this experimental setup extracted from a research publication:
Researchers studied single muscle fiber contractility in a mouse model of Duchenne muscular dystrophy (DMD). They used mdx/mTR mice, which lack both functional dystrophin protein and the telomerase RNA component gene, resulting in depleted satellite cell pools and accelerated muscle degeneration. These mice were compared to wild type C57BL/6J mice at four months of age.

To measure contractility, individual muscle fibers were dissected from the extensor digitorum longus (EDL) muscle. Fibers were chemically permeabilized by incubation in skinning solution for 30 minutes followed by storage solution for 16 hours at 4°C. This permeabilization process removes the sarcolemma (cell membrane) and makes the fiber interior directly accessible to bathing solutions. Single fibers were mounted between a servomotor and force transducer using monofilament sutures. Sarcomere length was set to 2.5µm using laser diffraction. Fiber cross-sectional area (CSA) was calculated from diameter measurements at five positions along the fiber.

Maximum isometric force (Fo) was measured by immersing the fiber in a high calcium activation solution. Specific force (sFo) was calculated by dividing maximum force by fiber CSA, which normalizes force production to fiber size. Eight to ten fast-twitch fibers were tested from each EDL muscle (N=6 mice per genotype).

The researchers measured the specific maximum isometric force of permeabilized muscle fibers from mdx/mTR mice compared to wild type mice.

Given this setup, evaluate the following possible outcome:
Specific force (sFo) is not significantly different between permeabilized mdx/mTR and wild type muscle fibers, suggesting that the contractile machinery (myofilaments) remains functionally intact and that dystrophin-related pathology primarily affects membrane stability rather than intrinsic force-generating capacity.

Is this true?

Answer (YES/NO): YES